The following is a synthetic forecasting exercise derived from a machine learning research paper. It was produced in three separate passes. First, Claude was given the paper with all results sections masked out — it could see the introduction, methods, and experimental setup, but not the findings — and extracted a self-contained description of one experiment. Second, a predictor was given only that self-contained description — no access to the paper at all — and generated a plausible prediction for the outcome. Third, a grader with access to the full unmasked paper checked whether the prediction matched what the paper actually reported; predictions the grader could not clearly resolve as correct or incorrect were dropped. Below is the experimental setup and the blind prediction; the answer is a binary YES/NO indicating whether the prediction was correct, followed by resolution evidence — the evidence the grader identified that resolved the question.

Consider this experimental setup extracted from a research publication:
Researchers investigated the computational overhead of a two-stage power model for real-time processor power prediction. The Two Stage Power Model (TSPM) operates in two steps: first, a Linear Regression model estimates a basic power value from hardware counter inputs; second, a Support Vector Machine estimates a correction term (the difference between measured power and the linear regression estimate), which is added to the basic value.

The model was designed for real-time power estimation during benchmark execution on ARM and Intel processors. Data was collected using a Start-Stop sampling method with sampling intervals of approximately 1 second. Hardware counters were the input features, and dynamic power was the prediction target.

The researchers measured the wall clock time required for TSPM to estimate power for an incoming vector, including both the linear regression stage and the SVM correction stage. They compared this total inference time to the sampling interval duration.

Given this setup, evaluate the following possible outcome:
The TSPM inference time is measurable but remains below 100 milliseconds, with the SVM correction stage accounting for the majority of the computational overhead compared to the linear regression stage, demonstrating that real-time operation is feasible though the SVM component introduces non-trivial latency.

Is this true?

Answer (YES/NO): NO